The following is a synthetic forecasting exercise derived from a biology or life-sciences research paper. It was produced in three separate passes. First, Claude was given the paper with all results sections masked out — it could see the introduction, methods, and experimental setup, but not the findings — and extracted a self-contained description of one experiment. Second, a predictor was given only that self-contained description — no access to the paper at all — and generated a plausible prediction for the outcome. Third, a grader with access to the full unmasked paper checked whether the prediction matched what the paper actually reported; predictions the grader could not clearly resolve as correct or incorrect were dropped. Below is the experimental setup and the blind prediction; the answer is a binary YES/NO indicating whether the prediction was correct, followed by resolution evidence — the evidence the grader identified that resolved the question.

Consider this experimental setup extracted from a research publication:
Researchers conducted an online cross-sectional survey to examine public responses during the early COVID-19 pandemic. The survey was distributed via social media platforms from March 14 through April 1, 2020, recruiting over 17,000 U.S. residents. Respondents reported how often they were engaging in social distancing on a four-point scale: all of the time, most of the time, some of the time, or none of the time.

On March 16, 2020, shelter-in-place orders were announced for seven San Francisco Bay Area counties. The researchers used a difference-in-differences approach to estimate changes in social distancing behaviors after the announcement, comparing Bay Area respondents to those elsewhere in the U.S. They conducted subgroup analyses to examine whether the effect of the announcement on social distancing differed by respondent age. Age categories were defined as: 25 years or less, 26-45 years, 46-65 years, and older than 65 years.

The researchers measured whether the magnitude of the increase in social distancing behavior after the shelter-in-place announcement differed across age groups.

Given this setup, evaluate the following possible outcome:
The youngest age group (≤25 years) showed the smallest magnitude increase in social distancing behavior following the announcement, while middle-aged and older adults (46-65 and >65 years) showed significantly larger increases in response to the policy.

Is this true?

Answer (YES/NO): NO